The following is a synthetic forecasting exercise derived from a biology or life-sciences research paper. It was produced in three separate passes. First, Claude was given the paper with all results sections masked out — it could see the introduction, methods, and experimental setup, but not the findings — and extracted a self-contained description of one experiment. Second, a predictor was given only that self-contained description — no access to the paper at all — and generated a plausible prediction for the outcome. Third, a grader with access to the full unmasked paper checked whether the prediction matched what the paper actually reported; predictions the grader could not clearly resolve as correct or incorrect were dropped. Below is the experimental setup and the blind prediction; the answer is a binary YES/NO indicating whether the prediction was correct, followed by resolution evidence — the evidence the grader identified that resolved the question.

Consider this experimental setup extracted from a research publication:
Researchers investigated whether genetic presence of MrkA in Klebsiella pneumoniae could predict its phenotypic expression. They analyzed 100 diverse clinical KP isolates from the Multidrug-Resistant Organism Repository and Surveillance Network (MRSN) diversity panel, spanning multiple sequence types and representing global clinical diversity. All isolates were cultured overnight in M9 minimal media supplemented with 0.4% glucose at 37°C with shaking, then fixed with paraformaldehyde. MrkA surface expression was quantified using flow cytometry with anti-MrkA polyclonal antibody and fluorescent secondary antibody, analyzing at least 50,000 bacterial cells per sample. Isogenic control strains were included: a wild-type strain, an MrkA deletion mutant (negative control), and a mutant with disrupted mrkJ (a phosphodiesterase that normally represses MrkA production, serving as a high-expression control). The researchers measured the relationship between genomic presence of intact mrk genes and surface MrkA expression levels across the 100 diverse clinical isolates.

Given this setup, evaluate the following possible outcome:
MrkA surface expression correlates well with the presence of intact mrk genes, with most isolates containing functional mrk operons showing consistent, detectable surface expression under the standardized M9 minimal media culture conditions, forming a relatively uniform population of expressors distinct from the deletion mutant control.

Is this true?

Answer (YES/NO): NO